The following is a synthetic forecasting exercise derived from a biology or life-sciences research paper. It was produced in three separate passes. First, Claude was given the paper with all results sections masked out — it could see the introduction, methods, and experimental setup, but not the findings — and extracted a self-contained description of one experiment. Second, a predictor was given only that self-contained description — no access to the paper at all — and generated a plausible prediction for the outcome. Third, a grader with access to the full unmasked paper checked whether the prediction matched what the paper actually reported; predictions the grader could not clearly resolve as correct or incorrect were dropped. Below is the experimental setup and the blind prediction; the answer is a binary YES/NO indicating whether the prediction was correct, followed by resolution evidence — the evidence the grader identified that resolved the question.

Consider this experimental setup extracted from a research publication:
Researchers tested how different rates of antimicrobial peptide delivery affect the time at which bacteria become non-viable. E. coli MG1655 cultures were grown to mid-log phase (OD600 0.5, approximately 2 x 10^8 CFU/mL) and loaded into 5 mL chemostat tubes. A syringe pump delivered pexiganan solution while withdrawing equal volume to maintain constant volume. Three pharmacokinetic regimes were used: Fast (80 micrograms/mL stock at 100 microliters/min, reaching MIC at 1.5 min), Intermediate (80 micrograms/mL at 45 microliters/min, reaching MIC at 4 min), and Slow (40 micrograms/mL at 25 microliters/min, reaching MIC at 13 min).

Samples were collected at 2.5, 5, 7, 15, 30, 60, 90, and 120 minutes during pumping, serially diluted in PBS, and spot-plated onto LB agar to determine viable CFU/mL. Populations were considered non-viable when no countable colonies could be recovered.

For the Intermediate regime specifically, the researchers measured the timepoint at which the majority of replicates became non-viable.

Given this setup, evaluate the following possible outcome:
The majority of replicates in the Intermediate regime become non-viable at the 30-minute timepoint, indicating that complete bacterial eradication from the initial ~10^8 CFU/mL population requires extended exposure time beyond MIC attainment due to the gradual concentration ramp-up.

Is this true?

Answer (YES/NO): NO